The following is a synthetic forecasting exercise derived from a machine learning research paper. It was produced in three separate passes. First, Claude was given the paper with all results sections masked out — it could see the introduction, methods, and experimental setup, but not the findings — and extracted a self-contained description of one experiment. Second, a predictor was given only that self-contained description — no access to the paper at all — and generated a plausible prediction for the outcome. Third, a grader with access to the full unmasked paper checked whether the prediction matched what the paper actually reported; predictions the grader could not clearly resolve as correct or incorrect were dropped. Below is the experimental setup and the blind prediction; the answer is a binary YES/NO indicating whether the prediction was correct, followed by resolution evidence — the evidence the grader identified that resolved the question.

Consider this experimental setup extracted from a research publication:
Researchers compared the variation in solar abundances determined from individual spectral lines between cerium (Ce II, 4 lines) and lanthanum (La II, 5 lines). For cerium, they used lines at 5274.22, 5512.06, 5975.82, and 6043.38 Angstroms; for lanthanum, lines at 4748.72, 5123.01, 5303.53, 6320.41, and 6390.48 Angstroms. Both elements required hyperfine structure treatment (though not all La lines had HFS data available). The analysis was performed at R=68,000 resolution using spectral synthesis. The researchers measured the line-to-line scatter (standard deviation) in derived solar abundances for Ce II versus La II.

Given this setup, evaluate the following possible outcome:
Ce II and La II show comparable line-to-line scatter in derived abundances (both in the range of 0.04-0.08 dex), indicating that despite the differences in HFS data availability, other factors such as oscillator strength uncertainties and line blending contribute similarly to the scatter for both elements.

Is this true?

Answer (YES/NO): NO